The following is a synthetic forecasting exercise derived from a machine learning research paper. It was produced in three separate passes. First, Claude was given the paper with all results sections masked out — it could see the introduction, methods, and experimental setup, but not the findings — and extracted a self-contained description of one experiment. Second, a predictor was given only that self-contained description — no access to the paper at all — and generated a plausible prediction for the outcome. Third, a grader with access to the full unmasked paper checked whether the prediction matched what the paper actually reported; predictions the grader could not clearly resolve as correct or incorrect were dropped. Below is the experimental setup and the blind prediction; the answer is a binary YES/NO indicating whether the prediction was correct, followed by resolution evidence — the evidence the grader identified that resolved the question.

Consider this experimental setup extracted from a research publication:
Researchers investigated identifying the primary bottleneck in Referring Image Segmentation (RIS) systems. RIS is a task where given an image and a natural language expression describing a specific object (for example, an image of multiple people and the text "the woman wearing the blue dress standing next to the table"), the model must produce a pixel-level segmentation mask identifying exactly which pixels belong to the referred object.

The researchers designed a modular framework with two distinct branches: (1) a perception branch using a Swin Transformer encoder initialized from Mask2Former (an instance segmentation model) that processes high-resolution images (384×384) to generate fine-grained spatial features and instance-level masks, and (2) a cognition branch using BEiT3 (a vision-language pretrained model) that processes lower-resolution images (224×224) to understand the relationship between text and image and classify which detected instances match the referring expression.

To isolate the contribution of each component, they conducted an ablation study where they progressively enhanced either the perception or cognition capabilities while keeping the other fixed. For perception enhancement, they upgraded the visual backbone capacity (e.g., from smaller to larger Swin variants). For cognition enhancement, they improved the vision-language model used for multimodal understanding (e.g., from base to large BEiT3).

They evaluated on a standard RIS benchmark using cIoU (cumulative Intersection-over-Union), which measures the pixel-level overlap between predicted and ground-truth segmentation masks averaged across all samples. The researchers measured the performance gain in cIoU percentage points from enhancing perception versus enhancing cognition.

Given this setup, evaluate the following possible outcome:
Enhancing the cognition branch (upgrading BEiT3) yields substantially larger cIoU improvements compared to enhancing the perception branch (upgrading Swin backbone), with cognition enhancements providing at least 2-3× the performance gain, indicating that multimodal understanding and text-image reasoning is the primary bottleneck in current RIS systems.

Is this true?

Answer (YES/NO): YES